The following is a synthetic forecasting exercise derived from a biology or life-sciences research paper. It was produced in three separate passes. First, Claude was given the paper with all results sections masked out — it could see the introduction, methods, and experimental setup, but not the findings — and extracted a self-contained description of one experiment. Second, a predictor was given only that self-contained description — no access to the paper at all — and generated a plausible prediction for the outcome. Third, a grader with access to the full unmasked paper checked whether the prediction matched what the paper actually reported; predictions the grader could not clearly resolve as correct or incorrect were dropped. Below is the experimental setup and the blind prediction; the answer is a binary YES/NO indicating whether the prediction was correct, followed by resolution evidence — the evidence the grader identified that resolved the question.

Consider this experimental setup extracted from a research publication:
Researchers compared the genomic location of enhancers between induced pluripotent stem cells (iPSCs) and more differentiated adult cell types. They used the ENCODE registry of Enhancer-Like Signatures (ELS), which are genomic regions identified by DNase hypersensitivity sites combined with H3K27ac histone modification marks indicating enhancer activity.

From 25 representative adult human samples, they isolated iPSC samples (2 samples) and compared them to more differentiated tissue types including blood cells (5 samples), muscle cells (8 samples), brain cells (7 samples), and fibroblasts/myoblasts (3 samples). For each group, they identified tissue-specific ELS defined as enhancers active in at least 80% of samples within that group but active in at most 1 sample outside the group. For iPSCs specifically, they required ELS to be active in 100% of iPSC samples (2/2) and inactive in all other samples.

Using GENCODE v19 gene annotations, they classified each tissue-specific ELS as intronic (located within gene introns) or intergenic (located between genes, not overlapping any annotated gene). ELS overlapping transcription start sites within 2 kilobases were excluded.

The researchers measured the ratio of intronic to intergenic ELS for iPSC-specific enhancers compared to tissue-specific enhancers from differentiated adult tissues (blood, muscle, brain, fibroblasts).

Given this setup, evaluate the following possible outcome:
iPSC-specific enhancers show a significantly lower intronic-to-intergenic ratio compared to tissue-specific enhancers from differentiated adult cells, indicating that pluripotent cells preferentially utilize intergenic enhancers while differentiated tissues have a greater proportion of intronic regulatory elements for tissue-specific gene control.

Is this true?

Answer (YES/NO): NO